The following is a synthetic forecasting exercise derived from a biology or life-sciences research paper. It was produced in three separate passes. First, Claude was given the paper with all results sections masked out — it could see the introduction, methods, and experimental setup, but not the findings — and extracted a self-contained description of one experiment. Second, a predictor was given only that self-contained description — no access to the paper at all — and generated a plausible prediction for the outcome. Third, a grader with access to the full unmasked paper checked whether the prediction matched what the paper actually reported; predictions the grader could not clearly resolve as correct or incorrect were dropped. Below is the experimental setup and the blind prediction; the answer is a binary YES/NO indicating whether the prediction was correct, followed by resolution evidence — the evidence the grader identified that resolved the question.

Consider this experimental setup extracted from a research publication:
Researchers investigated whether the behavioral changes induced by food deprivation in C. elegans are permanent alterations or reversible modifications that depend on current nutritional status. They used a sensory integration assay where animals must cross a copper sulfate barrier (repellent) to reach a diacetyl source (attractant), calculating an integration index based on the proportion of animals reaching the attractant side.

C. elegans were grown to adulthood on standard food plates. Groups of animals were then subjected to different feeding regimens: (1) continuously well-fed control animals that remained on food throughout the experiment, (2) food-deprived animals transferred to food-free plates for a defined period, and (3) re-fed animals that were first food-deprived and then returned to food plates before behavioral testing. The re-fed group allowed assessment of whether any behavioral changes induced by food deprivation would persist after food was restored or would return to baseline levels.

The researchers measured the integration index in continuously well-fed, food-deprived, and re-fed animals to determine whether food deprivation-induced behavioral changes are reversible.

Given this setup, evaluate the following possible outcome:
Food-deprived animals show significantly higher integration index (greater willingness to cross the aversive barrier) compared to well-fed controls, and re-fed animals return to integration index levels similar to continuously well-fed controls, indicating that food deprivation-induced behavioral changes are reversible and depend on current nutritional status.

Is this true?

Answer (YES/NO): YES